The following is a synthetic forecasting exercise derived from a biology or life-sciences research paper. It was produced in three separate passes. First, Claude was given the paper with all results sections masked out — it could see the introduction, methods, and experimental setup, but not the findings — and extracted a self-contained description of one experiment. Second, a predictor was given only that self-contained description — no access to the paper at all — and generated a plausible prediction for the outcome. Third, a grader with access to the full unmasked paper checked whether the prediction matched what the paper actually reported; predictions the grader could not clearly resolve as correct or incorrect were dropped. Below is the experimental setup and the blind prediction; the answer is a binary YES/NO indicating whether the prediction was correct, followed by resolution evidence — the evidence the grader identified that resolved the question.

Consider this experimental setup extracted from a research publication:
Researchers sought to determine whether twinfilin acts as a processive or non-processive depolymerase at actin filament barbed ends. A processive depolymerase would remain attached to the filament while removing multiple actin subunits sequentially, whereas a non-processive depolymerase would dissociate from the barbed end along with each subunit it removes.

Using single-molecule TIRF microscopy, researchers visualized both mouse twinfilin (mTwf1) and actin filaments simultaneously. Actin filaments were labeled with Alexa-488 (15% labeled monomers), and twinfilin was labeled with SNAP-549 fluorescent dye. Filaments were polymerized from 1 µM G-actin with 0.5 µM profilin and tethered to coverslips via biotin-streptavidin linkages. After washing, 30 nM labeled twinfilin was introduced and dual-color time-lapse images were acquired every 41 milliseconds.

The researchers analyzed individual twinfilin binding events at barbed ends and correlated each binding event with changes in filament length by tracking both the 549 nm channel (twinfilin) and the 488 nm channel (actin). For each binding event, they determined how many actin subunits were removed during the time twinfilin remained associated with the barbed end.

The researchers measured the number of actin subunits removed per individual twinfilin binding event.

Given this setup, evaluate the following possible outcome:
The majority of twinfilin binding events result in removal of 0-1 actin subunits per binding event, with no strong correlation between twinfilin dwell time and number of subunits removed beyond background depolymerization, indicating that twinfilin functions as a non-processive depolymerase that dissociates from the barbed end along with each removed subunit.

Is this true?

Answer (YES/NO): NO